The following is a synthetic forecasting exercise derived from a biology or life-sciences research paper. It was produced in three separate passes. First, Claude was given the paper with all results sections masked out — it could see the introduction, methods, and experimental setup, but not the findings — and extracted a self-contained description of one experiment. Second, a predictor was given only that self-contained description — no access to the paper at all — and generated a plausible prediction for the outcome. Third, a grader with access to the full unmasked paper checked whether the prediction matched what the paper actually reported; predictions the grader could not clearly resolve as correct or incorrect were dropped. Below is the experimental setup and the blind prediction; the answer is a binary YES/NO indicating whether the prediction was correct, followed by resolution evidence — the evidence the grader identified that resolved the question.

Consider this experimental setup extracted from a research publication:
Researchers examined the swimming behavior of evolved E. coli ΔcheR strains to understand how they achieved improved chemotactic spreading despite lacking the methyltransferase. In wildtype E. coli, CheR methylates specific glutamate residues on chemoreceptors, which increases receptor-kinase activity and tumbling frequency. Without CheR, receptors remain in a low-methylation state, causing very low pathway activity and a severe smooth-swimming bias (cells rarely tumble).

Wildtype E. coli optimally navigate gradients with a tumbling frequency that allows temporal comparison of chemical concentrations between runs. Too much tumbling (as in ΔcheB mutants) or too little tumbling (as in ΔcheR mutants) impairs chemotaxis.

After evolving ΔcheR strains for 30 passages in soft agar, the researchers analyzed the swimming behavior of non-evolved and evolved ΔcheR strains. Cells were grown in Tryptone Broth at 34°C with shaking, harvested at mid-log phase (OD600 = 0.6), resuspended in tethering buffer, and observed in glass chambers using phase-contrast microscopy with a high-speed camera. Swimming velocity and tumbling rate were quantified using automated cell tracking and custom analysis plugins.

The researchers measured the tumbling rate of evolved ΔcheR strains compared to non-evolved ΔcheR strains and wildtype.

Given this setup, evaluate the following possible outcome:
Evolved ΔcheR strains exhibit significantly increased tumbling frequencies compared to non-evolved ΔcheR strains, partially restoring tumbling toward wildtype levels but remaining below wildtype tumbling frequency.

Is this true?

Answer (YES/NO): YES